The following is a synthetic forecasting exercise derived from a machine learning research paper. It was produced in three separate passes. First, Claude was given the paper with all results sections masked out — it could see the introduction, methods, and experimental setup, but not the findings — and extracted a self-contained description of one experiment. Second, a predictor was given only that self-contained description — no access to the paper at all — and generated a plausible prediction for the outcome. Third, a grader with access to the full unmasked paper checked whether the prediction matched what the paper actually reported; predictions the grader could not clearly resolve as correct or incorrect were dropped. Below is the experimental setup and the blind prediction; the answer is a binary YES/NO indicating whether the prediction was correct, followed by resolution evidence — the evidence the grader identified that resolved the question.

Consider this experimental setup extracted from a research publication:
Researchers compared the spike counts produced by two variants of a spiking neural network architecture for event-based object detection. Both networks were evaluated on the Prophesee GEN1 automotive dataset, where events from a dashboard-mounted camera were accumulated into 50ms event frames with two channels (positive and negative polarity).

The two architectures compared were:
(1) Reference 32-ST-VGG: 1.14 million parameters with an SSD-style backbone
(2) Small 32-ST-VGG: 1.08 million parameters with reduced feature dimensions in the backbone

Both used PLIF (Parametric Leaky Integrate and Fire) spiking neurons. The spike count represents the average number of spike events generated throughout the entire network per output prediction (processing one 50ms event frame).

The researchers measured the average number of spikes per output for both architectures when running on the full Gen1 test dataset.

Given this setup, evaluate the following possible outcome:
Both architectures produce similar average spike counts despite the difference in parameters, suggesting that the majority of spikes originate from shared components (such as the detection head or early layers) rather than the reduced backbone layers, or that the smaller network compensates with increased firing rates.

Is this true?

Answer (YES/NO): NO